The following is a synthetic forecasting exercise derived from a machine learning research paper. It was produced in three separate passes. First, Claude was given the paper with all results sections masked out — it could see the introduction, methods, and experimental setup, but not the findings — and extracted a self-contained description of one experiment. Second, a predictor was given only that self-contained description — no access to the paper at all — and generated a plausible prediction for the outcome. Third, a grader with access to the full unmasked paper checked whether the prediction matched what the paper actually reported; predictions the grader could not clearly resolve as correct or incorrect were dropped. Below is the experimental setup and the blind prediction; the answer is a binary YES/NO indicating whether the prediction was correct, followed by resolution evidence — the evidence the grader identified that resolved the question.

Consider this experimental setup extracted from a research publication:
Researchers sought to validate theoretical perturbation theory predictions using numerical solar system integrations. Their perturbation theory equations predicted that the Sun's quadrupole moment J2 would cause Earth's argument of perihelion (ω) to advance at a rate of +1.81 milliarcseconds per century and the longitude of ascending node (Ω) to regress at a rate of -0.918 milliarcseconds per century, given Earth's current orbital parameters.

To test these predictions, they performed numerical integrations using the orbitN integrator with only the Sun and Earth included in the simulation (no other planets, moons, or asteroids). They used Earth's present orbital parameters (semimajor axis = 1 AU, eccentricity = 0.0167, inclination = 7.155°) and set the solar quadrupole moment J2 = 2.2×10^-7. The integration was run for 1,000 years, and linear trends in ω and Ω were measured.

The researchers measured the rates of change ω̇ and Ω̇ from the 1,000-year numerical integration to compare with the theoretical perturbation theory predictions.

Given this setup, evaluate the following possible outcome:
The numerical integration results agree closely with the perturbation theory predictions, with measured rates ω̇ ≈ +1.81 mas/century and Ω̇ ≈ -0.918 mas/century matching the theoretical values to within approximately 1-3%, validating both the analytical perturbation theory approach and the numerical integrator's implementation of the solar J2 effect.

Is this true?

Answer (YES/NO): YES